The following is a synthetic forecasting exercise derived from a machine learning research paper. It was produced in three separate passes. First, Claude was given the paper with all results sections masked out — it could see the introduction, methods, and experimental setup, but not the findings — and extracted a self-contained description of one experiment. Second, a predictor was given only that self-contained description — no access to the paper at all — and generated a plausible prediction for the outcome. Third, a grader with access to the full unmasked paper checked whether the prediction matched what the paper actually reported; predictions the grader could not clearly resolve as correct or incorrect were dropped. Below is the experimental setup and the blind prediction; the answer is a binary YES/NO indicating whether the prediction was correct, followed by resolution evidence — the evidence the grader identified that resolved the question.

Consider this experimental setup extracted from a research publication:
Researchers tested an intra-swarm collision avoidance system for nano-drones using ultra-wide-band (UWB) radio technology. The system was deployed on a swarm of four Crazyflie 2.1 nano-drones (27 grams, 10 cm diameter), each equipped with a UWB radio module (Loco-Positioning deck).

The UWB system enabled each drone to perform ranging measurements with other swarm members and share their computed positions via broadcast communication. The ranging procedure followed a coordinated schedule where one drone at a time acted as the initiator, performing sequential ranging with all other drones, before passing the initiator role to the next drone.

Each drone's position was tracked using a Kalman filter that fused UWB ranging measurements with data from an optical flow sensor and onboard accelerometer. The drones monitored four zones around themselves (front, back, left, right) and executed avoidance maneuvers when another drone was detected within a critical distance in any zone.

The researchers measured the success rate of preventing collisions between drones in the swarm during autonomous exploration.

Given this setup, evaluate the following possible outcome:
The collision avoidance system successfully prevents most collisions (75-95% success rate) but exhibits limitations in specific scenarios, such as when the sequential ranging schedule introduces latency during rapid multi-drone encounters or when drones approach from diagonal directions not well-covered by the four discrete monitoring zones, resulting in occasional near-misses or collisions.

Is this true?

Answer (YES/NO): NO